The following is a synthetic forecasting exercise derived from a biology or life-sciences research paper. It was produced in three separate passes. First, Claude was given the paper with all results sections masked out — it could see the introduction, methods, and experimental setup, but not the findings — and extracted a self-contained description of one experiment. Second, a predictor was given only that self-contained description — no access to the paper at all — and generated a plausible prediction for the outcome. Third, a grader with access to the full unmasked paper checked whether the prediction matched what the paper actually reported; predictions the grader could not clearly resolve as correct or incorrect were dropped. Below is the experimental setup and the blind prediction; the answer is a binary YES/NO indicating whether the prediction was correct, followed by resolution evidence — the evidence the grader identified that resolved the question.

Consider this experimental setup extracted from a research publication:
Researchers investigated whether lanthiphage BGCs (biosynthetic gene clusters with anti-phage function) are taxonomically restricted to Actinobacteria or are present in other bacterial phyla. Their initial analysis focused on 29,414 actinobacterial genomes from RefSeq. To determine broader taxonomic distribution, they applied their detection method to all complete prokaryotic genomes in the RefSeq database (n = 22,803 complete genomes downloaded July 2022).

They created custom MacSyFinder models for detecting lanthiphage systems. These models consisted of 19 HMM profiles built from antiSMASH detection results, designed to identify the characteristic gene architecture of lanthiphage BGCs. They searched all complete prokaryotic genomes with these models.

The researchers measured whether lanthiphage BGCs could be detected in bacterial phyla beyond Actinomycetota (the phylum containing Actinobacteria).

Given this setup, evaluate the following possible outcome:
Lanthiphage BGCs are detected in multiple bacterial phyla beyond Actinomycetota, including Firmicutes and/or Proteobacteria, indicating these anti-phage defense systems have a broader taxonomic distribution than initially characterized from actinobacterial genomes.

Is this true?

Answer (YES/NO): NO